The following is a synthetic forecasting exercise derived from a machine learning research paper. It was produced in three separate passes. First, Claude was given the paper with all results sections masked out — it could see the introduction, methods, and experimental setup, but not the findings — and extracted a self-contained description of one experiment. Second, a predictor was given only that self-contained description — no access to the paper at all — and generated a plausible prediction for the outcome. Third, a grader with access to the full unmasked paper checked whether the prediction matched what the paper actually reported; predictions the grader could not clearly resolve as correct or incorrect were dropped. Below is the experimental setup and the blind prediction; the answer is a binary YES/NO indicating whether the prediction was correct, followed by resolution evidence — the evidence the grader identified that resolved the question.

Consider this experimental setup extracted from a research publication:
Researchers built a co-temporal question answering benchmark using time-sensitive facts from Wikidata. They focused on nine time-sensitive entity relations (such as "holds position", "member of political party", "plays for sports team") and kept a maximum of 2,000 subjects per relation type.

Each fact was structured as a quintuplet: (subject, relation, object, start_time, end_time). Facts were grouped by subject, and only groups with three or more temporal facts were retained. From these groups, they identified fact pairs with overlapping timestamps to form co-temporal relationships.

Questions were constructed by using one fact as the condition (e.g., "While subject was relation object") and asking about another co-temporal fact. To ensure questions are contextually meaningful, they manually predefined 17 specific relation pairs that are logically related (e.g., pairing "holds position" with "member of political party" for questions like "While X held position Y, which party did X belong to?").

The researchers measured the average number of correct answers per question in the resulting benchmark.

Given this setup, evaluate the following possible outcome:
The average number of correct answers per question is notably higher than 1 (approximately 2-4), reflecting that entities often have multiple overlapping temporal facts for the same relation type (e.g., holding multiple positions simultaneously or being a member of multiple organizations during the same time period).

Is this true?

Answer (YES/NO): NO